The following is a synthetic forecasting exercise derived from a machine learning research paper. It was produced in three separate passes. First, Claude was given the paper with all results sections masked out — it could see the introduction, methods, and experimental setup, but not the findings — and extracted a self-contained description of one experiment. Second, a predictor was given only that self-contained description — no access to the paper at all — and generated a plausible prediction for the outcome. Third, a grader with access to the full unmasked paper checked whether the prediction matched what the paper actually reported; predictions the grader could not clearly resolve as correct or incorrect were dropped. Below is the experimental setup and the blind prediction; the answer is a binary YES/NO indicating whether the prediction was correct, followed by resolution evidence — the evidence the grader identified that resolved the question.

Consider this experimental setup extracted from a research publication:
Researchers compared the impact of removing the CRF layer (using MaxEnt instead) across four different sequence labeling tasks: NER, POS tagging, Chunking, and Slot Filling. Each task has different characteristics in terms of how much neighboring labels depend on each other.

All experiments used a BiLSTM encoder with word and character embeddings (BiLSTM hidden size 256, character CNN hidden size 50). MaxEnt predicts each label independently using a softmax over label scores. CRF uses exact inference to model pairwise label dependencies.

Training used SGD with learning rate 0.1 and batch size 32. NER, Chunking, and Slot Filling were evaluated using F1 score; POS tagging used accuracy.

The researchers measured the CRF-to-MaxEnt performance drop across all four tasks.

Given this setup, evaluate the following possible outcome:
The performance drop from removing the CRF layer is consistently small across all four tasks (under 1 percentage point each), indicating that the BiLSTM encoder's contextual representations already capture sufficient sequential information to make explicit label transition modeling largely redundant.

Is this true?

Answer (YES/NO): YES